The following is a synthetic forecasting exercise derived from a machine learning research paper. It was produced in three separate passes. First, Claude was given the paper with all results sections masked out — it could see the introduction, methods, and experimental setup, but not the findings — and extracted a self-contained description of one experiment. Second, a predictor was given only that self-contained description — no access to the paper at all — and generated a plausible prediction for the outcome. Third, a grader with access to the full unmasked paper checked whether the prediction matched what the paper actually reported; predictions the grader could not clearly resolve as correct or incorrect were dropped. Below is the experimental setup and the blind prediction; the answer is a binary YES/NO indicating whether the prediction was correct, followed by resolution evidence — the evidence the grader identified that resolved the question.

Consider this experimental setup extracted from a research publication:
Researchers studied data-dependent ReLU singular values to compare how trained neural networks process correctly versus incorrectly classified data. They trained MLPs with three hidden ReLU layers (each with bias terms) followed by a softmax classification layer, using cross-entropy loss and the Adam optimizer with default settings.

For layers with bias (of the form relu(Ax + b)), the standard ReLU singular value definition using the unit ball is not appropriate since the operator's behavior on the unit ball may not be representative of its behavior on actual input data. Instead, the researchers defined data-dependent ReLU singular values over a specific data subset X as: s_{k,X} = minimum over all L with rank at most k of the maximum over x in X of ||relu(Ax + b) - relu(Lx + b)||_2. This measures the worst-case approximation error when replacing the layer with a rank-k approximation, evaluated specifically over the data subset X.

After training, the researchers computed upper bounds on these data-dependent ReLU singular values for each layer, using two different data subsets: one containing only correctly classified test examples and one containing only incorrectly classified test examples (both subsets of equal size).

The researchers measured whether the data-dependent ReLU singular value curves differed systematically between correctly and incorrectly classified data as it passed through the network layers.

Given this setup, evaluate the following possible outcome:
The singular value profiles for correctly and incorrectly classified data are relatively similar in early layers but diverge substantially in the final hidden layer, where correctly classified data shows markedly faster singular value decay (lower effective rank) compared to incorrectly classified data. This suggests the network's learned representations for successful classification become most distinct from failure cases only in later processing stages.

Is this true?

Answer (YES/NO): NO